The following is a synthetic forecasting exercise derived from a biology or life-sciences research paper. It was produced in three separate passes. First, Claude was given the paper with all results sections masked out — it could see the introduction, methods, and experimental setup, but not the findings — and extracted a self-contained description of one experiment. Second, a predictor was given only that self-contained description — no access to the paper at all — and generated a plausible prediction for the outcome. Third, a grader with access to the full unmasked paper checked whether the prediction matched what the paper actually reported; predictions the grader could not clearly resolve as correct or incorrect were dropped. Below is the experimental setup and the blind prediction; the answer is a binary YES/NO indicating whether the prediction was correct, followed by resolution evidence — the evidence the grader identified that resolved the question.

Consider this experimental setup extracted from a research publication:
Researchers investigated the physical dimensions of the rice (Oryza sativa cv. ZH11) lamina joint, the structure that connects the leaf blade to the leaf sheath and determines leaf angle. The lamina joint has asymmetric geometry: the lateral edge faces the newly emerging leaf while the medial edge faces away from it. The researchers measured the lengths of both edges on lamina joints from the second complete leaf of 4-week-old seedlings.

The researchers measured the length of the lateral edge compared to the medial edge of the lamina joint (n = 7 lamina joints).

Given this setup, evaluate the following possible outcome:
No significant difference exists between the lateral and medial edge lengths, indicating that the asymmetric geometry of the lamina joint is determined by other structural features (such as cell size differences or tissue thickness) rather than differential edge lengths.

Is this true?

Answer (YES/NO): NO